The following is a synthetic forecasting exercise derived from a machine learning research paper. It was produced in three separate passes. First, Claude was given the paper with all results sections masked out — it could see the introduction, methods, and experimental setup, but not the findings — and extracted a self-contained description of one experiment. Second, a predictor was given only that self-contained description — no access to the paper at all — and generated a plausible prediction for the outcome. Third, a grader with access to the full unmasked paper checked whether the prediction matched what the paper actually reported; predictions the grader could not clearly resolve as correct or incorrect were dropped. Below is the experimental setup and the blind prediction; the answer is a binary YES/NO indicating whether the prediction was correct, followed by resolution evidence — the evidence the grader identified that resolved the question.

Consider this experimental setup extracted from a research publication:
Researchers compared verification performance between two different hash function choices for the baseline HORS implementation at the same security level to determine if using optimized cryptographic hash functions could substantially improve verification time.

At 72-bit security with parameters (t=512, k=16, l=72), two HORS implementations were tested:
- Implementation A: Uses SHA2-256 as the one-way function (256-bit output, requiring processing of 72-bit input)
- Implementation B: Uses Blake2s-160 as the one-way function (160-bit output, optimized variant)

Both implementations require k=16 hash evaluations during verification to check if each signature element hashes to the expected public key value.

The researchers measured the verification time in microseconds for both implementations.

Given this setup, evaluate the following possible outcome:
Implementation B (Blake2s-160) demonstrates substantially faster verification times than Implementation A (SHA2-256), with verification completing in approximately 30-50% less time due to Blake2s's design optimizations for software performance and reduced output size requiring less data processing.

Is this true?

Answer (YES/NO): YES